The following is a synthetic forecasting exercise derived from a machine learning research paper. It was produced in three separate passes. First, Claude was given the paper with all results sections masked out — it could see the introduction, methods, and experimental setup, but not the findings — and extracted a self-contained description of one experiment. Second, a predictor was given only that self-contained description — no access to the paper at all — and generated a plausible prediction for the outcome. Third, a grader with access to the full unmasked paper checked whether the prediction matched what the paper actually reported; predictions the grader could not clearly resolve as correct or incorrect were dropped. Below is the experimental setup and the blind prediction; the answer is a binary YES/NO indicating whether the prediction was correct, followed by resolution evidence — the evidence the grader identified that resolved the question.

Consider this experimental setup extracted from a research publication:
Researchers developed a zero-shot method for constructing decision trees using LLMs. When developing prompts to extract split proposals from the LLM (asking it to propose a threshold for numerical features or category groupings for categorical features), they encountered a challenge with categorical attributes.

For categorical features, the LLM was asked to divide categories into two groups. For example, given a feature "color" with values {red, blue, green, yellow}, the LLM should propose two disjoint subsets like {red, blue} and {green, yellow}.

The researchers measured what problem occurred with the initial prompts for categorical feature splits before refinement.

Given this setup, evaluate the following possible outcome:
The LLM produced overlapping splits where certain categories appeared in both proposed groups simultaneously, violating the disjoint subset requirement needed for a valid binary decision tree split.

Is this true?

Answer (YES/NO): YES